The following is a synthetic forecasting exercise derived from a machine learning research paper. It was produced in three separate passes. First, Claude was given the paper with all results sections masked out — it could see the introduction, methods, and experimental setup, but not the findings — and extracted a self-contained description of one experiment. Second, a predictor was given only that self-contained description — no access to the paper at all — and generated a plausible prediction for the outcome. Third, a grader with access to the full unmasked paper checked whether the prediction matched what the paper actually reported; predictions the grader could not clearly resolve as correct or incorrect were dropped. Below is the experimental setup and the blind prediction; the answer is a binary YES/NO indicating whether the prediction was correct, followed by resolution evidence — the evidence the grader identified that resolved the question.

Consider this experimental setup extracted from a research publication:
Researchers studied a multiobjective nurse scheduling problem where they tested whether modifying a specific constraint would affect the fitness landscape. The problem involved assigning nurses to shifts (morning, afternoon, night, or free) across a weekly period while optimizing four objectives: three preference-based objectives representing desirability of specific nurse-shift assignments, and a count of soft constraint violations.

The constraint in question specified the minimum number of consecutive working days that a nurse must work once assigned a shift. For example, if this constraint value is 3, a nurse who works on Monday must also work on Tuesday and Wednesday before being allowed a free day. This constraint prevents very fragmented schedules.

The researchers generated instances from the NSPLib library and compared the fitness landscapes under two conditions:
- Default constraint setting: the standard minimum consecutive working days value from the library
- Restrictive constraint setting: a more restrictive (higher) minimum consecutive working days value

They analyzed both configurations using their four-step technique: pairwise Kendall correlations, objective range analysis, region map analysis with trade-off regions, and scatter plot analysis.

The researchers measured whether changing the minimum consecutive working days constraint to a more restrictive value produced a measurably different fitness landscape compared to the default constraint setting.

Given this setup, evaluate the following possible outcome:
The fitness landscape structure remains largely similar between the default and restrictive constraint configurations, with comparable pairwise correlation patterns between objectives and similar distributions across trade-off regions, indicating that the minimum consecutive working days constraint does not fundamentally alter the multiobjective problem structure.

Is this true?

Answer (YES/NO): YES